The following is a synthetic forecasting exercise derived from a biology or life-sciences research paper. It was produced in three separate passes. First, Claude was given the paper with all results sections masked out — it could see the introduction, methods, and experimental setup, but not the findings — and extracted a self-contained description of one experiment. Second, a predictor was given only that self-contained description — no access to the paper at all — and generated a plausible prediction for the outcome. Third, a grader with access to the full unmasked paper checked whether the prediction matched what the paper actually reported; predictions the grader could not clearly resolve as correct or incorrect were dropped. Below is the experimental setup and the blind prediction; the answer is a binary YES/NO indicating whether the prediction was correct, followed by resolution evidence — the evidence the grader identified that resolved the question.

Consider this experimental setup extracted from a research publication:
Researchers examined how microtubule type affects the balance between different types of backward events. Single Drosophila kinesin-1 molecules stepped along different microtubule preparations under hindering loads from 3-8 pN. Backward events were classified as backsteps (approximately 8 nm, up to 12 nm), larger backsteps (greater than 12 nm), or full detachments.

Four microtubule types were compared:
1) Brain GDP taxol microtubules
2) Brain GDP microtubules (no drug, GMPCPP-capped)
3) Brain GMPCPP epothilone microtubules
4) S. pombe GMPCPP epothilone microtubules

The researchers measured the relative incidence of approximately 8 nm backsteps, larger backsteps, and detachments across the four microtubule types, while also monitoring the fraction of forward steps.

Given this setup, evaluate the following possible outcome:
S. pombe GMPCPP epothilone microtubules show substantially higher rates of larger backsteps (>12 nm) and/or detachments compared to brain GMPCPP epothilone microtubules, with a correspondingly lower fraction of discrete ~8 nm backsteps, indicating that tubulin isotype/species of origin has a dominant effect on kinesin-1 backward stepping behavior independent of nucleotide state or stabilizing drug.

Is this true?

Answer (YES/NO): NO